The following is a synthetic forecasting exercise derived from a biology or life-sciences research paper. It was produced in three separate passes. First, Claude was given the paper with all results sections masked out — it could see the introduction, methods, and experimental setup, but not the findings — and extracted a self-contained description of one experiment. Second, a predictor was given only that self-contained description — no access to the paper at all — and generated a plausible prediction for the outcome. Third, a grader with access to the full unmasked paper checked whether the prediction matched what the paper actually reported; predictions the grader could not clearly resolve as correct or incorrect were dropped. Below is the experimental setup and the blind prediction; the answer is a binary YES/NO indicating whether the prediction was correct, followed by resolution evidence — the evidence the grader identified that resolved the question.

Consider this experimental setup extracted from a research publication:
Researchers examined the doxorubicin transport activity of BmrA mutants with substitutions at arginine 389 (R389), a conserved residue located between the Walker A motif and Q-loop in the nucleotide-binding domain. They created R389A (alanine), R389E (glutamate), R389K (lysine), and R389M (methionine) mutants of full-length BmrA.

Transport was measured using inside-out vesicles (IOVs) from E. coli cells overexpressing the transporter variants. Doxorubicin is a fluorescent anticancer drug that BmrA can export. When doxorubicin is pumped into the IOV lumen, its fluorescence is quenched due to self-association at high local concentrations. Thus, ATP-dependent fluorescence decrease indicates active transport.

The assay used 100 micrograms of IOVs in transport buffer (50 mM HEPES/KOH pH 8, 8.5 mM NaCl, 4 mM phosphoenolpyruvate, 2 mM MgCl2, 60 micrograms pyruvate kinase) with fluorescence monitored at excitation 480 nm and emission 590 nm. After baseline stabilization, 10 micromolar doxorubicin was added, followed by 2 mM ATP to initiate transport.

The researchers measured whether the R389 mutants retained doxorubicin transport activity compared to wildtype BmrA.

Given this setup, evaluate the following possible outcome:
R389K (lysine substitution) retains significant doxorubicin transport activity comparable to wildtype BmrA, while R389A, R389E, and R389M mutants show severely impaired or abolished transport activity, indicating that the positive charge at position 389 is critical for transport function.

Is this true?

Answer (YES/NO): NO